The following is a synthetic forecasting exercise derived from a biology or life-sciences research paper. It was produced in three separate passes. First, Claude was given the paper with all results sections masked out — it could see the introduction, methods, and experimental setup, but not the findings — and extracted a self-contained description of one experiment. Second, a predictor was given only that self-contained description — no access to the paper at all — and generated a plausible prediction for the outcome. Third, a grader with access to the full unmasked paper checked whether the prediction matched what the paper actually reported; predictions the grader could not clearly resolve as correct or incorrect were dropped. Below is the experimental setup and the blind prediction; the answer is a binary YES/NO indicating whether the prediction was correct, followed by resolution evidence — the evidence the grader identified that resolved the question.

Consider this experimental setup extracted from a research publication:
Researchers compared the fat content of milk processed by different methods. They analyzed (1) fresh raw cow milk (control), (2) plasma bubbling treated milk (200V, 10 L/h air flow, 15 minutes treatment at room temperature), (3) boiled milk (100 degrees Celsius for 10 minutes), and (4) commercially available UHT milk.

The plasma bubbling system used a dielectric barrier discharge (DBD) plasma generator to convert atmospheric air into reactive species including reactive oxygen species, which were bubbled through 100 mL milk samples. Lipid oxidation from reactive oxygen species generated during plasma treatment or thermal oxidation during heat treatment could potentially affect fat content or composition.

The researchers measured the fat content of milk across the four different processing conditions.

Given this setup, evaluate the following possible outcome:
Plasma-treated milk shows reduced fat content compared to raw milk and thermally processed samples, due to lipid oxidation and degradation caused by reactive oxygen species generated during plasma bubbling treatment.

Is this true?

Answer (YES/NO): NO